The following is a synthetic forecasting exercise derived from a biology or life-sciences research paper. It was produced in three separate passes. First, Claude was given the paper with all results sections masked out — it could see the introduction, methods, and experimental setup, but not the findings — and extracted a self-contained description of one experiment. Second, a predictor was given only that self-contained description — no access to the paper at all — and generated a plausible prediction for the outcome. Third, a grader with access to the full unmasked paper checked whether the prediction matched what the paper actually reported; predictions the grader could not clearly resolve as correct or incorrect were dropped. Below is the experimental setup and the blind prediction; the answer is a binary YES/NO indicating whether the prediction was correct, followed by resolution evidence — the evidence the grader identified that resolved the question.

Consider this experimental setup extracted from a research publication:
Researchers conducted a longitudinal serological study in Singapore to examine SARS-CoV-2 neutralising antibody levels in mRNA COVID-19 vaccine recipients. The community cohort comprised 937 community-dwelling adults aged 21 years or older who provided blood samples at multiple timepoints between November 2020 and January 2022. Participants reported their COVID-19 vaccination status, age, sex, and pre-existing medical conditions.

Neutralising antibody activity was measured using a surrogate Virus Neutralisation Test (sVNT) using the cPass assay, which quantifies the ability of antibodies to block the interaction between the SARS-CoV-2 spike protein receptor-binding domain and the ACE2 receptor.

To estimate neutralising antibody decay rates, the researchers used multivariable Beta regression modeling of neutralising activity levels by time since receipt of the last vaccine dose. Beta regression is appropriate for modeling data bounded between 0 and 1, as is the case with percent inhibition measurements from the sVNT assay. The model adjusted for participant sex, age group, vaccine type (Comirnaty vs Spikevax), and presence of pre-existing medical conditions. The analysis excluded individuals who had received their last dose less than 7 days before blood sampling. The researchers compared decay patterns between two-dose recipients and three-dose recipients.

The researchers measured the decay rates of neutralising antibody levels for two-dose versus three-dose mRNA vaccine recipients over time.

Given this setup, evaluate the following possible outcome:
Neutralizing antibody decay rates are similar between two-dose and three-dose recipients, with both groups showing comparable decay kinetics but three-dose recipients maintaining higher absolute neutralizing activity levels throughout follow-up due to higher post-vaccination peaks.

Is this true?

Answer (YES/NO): NO